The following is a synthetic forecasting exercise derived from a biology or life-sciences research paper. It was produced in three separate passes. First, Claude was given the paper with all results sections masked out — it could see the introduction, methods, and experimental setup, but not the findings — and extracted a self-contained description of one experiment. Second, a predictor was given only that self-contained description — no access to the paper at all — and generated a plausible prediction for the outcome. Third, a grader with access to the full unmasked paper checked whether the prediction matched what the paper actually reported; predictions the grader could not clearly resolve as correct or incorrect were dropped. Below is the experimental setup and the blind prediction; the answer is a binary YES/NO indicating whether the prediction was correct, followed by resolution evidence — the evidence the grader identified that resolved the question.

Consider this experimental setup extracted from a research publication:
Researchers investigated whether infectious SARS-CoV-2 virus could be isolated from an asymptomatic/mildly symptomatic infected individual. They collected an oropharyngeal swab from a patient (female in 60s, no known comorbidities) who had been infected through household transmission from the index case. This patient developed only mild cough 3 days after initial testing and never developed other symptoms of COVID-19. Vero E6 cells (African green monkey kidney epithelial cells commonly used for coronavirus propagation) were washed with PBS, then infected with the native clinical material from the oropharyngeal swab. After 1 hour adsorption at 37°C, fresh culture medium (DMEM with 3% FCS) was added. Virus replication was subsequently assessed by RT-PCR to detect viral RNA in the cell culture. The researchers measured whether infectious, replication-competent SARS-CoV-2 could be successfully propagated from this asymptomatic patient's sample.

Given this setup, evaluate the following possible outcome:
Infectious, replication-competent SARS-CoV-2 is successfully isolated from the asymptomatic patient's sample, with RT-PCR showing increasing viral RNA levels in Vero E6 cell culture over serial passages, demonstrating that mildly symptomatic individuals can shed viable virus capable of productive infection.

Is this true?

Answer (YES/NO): NO